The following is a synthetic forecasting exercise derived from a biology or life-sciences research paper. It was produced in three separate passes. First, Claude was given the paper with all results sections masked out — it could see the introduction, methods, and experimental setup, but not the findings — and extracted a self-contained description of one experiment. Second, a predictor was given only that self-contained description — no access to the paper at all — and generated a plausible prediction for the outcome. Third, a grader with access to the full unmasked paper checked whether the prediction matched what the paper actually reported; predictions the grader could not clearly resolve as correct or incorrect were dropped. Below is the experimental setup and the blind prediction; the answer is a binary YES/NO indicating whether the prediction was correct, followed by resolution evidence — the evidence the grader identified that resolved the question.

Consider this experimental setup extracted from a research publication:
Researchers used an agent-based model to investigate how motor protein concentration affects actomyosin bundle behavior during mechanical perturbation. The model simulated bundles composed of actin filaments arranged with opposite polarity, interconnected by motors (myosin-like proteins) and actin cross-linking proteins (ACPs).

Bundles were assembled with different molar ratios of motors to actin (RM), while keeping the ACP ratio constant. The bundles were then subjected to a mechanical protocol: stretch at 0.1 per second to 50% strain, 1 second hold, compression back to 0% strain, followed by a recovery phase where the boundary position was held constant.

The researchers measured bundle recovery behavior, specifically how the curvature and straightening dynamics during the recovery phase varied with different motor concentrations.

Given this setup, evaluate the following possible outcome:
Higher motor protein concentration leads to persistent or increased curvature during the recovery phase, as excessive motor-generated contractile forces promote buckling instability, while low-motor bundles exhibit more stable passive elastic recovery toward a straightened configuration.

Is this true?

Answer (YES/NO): NO